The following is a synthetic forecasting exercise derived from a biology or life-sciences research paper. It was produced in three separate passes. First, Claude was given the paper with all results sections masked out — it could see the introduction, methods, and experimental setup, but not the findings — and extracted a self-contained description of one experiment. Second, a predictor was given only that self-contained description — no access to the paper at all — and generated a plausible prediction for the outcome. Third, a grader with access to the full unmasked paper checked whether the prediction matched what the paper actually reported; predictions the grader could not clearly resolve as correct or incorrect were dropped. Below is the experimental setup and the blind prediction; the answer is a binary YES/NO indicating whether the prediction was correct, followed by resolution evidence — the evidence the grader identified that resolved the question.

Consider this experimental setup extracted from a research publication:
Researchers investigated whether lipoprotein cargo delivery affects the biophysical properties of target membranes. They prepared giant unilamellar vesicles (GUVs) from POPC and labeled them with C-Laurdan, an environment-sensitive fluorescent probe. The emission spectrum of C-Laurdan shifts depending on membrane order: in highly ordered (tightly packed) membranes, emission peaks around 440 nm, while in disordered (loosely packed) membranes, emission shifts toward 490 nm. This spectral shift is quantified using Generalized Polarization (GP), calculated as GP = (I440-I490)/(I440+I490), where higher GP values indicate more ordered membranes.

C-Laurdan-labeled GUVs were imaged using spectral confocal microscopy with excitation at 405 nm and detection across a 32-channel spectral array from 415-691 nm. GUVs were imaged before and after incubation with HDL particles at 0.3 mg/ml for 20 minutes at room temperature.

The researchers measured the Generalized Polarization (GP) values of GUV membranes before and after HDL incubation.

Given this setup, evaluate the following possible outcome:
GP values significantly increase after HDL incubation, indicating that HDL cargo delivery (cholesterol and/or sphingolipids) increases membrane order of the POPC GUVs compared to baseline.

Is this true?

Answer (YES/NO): YES